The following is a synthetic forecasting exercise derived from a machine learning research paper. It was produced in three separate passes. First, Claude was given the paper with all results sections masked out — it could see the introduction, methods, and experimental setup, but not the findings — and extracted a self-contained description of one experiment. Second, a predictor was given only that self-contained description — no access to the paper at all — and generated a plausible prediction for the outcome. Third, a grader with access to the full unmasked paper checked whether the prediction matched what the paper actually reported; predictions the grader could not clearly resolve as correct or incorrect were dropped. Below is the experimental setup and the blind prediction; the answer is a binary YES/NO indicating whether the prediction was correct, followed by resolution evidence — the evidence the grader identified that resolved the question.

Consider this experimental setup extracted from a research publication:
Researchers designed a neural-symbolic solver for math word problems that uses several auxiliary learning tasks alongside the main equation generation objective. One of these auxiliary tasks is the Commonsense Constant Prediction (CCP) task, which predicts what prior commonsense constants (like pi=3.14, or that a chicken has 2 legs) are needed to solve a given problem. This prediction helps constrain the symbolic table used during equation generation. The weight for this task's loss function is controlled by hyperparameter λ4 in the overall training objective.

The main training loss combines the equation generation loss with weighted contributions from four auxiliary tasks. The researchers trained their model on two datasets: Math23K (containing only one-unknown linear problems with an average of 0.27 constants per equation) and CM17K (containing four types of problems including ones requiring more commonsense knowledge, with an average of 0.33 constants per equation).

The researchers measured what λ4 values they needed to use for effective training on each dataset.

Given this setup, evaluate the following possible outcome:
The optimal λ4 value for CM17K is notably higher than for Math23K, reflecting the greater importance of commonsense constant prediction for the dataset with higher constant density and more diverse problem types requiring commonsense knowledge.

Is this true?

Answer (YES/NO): YES